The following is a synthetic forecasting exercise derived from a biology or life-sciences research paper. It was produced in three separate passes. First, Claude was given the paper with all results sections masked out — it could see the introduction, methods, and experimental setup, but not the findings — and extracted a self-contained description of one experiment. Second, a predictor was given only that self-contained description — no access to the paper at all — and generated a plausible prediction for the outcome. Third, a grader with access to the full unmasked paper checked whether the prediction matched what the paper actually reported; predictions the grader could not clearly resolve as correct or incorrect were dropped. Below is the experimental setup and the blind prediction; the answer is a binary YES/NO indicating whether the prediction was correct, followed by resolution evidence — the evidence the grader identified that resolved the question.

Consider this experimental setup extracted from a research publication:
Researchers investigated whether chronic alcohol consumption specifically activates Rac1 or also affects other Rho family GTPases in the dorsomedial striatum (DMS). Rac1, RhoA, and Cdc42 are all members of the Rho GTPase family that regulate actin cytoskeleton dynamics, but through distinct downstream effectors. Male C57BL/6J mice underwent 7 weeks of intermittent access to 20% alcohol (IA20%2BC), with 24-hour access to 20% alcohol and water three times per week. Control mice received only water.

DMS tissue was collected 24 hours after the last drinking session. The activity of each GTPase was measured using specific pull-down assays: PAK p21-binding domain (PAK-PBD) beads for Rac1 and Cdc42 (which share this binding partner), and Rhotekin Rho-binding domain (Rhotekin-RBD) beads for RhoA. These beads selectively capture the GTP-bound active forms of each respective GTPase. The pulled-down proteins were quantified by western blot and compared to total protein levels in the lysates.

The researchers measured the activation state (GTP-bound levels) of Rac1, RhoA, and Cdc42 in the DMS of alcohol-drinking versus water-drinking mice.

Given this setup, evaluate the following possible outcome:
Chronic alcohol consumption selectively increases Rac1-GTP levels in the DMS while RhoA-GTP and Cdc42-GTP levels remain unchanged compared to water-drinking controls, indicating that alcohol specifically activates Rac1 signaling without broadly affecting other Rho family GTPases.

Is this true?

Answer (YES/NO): YES